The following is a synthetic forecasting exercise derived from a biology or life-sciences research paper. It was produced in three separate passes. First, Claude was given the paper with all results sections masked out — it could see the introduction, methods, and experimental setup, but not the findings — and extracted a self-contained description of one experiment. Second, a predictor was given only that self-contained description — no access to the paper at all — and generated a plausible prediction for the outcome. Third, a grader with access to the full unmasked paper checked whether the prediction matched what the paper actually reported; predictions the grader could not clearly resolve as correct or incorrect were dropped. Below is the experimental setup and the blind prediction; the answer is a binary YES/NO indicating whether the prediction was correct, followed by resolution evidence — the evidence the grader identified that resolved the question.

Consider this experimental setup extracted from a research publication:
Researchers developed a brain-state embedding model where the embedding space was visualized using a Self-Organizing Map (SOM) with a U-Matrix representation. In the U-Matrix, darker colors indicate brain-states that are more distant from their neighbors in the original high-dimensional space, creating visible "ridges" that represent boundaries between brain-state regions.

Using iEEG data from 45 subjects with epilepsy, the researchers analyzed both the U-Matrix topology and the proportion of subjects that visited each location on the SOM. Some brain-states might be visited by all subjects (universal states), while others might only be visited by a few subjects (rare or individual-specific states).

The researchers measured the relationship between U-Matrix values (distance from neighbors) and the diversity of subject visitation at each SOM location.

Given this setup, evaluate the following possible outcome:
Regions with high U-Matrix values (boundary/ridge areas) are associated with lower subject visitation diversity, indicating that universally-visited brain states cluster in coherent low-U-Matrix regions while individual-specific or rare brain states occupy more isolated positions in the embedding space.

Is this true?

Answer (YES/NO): YES